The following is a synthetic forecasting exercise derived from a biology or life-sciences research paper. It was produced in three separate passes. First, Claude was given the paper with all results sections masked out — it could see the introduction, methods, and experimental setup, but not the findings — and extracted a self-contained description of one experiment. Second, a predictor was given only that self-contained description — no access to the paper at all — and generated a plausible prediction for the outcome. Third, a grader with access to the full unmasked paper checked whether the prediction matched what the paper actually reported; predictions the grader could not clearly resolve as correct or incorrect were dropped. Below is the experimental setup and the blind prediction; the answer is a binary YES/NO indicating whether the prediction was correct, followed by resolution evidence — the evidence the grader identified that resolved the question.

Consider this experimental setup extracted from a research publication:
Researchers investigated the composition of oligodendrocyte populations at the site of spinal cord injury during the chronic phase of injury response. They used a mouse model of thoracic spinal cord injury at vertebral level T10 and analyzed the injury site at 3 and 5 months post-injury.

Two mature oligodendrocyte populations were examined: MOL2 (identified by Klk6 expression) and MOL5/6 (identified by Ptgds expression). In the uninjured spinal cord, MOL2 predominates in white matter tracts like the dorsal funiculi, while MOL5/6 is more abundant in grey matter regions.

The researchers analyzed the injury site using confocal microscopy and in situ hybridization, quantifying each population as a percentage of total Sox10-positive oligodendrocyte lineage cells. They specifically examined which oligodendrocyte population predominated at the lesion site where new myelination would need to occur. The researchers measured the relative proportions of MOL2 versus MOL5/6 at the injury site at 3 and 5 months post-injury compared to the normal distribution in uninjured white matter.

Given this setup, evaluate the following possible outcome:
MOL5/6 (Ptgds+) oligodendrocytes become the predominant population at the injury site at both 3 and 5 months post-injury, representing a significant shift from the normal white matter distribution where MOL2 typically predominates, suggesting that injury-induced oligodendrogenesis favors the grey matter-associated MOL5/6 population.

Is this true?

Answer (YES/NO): YES